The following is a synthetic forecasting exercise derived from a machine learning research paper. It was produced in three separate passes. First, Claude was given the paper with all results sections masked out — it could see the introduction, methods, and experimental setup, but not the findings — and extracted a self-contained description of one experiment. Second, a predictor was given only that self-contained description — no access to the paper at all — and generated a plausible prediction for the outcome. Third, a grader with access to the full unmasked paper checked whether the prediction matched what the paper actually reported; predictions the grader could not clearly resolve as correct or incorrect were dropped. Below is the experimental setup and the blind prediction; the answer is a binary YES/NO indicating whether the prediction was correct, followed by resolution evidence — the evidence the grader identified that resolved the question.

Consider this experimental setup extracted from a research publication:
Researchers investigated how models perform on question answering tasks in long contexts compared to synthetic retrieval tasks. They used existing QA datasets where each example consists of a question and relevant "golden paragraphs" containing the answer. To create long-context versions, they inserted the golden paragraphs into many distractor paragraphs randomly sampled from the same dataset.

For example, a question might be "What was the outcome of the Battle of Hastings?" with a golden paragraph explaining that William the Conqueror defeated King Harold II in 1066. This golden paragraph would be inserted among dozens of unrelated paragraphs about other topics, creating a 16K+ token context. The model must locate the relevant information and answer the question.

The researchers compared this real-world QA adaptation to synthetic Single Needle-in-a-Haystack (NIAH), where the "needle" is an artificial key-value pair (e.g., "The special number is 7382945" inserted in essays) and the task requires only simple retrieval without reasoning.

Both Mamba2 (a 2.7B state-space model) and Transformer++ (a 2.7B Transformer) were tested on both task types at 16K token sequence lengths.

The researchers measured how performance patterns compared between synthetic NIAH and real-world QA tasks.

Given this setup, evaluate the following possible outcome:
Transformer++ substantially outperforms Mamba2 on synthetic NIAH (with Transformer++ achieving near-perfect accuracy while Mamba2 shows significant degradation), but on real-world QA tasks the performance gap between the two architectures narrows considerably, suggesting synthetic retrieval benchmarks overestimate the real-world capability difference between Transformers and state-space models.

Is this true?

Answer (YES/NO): NO